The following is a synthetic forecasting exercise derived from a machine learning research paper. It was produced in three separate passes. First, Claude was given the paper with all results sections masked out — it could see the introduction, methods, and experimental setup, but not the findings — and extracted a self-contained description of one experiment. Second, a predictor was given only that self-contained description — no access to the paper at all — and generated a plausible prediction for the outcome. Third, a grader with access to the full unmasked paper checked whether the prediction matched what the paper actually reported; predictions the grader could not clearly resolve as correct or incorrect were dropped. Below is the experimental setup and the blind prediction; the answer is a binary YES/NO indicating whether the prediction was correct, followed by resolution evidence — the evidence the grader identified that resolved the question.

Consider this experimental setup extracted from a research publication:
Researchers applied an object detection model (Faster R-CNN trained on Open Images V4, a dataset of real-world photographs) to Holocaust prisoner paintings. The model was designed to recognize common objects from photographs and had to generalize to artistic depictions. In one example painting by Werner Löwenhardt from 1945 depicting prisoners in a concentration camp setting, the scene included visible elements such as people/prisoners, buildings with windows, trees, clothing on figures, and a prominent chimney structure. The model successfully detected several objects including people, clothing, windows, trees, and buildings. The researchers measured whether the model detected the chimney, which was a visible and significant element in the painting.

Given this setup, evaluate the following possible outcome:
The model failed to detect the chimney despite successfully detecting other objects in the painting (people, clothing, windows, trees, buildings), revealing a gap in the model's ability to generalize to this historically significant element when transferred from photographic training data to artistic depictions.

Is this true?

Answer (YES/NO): YES